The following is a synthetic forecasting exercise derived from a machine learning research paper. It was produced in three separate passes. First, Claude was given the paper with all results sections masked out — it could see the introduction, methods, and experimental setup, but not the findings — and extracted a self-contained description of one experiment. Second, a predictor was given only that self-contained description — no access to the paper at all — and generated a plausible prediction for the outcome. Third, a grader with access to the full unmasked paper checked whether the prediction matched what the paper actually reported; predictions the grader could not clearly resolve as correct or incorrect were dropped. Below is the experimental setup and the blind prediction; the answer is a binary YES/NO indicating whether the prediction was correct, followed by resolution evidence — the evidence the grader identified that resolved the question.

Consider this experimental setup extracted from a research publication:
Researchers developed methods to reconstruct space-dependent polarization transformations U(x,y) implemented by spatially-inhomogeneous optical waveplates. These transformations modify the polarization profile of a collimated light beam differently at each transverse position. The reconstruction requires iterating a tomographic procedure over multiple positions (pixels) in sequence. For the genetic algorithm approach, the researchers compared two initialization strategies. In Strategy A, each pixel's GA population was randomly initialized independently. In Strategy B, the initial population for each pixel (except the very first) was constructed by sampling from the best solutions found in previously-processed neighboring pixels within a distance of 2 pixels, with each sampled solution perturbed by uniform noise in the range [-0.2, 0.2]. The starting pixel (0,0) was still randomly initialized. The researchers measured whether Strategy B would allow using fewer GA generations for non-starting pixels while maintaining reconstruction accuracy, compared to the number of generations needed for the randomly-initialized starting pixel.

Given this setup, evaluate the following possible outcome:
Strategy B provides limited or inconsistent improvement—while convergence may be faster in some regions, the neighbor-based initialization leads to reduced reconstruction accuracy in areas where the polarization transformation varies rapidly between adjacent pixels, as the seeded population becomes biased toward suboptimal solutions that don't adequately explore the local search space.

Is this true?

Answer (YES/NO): NO